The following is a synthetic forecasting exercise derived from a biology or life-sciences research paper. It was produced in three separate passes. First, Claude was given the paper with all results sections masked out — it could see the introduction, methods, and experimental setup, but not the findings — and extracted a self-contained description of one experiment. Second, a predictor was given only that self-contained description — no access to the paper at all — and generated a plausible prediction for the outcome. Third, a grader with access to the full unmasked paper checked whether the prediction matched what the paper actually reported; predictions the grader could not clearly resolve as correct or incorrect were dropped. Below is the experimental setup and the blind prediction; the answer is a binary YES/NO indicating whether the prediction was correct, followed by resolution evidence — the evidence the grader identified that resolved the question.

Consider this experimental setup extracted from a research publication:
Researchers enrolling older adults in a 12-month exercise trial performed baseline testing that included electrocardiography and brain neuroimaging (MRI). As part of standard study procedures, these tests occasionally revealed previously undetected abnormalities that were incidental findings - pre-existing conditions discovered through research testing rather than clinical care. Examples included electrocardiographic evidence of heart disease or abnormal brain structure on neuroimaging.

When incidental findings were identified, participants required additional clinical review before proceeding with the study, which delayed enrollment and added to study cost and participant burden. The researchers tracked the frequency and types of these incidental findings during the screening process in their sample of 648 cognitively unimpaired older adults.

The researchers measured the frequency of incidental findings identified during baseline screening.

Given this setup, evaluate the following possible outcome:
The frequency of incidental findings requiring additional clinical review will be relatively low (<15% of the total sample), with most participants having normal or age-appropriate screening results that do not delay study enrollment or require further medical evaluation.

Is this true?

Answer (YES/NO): NO